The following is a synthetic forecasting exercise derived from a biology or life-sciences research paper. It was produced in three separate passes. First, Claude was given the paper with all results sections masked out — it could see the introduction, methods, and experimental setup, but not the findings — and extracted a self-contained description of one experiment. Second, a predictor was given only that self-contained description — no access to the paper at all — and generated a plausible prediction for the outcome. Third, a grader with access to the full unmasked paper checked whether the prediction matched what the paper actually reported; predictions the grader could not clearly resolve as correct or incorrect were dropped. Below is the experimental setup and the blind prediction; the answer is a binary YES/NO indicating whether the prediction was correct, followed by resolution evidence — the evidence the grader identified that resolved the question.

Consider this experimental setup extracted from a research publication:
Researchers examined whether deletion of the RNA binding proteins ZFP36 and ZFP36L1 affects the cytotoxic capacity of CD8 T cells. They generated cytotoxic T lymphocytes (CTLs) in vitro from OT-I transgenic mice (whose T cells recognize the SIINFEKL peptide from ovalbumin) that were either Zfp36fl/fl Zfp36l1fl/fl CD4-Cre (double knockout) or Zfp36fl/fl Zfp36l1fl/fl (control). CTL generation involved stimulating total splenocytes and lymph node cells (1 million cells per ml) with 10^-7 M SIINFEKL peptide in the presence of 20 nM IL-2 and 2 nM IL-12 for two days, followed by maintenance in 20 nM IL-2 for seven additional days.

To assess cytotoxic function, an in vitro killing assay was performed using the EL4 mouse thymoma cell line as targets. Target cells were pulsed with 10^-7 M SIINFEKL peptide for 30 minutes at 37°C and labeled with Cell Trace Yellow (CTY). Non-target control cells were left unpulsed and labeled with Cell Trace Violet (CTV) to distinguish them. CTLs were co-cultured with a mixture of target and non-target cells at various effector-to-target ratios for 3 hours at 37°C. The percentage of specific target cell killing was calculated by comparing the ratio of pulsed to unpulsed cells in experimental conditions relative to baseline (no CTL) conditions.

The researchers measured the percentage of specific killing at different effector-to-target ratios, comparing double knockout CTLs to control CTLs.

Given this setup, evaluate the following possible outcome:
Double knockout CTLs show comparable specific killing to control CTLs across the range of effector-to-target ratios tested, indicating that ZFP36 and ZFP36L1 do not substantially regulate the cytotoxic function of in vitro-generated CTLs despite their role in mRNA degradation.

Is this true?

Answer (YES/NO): NO